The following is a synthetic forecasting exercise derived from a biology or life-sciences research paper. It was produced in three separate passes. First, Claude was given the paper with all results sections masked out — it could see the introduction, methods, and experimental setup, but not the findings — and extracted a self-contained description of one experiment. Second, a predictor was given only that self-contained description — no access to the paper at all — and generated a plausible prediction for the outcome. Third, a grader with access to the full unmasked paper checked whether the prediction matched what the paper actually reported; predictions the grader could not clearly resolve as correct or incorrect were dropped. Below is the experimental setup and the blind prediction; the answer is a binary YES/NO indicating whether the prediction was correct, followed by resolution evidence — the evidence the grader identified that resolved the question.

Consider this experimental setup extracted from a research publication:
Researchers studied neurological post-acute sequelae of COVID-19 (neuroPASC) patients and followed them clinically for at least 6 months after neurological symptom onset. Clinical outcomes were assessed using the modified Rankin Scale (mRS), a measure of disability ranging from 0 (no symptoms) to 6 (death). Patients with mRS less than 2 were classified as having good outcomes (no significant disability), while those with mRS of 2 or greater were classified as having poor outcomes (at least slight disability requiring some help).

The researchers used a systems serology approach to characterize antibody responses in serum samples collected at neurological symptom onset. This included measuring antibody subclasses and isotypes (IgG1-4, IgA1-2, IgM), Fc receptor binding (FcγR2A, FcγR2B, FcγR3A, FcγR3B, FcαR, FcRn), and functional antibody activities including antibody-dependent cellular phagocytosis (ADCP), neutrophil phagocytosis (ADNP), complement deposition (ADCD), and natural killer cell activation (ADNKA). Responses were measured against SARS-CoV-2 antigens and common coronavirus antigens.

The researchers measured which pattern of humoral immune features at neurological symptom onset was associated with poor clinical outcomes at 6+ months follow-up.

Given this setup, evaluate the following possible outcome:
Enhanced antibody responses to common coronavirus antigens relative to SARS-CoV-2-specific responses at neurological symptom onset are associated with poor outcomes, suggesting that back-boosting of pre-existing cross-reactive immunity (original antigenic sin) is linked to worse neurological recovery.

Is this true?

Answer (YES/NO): YES